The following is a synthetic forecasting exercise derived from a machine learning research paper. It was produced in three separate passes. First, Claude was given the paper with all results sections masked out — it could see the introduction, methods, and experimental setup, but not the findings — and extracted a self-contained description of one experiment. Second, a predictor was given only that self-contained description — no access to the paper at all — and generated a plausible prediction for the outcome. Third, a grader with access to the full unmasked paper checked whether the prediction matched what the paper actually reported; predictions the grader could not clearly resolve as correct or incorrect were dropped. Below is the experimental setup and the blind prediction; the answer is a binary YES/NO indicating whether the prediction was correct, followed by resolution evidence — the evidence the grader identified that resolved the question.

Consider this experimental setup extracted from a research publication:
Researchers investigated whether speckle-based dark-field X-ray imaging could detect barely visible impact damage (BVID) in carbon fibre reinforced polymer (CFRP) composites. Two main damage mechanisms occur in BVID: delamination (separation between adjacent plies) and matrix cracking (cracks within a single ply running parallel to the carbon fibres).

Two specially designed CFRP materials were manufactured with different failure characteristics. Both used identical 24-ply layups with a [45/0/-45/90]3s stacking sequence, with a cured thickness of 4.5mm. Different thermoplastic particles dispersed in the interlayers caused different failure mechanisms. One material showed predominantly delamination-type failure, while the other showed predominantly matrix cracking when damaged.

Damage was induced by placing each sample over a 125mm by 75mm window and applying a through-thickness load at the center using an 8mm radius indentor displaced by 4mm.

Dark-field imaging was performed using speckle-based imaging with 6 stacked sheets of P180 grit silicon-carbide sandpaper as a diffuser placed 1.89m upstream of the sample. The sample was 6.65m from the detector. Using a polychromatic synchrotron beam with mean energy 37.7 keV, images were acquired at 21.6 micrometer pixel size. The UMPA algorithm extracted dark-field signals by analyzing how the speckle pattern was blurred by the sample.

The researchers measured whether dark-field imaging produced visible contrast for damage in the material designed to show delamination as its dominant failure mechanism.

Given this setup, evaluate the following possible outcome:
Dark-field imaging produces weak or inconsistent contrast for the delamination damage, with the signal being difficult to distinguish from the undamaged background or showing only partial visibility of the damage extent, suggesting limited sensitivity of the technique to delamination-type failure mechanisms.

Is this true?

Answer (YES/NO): NO